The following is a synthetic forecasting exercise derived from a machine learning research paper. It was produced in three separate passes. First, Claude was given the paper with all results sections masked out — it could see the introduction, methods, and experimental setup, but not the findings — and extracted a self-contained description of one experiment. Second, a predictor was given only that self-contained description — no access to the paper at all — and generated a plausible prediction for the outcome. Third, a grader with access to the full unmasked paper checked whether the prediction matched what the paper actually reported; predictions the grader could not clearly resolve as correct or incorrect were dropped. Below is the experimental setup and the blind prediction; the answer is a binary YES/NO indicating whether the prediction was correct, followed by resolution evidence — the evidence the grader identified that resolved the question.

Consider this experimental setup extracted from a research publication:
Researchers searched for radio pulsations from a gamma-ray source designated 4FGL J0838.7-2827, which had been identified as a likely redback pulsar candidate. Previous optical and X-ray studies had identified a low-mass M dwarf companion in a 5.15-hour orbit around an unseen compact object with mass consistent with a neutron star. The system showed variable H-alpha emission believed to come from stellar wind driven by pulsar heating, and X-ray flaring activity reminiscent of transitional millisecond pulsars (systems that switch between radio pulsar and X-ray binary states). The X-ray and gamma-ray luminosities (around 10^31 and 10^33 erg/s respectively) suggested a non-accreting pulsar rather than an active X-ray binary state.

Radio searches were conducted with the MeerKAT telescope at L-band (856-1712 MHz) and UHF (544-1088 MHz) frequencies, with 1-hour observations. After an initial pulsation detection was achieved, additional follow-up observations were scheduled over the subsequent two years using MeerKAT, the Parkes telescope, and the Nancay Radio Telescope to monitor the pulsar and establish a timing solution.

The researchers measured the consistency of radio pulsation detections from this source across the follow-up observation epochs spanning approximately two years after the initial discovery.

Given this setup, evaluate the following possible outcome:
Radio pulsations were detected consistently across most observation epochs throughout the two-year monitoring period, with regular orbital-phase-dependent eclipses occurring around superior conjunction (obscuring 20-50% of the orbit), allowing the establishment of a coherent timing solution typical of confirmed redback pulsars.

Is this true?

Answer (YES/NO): NO